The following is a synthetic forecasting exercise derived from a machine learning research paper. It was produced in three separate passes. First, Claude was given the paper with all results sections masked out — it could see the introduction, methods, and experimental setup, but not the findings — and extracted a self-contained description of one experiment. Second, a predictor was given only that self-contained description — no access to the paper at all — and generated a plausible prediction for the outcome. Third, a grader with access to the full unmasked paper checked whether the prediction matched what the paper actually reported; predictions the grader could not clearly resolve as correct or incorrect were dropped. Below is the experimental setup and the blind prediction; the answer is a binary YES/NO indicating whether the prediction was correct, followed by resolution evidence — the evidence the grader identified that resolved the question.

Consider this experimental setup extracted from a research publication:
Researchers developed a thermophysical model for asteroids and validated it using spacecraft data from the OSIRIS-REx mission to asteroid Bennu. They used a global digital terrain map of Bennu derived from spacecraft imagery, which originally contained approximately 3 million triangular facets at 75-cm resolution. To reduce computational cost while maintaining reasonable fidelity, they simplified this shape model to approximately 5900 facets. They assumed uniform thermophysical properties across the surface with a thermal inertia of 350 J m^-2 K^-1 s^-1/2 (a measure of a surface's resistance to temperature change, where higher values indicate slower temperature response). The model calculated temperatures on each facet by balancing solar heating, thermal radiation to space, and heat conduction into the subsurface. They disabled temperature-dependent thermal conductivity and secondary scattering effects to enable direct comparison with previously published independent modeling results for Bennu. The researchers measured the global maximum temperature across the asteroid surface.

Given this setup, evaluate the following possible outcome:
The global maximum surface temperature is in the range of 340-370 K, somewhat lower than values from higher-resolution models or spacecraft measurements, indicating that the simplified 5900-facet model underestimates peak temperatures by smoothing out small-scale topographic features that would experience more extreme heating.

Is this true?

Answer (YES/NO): NO